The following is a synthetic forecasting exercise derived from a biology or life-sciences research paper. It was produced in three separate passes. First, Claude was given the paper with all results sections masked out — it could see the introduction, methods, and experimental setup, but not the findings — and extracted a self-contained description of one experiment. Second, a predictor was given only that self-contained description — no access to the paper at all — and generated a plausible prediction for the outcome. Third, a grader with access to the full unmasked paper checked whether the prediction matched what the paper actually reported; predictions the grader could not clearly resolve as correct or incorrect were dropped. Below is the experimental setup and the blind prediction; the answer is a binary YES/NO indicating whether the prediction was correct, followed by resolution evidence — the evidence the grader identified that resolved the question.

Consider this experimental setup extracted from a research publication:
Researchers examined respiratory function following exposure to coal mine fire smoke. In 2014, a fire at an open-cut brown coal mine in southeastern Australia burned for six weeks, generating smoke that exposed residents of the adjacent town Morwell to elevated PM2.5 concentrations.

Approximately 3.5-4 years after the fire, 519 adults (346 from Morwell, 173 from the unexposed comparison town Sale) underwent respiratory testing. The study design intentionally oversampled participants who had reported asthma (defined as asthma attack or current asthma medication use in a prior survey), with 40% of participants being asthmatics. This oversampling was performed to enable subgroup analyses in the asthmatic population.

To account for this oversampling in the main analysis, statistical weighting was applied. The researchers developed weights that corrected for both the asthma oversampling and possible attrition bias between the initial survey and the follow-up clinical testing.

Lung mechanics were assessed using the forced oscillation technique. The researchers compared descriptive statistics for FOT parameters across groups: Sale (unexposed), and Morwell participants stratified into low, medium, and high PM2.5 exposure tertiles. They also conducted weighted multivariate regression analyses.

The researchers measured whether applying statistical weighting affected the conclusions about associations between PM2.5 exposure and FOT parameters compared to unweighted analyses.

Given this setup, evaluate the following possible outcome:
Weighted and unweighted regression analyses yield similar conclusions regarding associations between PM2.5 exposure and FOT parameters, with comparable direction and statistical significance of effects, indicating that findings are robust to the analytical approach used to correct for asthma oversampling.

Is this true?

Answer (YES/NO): YES